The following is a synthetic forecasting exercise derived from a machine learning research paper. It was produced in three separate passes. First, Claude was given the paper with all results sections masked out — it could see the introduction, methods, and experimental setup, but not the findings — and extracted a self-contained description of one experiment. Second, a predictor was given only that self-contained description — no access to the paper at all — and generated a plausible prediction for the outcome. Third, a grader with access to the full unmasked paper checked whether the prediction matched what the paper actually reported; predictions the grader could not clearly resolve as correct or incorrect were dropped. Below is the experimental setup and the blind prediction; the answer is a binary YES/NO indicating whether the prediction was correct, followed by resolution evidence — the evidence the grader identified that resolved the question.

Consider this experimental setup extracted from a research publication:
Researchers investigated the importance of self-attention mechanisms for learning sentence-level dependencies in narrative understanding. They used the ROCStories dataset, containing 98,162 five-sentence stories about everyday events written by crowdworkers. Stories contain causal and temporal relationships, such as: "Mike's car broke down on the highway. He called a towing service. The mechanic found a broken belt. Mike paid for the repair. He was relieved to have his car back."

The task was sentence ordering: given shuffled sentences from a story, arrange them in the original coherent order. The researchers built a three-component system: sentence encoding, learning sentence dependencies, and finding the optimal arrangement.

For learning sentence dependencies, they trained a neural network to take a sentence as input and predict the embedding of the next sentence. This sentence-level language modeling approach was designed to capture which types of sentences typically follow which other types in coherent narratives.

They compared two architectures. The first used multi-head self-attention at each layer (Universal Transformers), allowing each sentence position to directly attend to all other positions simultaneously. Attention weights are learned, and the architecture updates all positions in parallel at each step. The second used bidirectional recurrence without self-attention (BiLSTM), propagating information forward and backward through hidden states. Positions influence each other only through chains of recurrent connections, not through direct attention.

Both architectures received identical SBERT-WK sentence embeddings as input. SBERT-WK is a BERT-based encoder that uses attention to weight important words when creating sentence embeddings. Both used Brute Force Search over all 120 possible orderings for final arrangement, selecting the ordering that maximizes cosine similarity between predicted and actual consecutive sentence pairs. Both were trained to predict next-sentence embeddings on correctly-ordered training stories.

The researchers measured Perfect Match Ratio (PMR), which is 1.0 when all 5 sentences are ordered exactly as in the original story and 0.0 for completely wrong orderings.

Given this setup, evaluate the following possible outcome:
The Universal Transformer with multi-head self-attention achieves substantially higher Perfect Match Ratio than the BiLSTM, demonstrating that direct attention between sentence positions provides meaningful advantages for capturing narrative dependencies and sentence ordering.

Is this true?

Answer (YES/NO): NO